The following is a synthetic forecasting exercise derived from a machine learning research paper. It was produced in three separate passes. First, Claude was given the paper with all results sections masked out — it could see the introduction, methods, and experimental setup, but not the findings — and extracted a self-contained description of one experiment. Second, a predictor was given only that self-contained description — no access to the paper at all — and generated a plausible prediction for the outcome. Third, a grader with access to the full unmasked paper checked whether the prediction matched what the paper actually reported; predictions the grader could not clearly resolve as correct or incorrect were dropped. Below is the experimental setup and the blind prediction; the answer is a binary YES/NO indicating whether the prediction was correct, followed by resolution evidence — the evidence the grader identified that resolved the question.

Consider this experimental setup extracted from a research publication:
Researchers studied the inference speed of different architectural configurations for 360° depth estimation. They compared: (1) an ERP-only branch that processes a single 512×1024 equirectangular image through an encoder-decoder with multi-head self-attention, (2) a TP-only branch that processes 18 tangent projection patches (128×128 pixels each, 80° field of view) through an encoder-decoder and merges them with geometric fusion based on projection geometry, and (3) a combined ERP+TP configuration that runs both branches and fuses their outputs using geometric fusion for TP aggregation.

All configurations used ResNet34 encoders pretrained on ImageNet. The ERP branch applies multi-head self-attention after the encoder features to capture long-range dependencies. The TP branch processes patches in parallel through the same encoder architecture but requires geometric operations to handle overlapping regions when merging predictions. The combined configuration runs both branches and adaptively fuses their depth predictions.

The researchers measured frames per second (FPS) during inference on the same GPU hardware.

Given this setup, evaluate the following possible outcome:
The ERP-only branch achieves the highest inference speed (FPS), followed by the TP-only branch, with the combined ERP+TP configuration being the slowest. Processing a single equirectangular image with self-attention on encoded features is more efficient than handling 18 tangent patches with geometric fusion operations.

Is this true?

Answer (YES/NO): YES